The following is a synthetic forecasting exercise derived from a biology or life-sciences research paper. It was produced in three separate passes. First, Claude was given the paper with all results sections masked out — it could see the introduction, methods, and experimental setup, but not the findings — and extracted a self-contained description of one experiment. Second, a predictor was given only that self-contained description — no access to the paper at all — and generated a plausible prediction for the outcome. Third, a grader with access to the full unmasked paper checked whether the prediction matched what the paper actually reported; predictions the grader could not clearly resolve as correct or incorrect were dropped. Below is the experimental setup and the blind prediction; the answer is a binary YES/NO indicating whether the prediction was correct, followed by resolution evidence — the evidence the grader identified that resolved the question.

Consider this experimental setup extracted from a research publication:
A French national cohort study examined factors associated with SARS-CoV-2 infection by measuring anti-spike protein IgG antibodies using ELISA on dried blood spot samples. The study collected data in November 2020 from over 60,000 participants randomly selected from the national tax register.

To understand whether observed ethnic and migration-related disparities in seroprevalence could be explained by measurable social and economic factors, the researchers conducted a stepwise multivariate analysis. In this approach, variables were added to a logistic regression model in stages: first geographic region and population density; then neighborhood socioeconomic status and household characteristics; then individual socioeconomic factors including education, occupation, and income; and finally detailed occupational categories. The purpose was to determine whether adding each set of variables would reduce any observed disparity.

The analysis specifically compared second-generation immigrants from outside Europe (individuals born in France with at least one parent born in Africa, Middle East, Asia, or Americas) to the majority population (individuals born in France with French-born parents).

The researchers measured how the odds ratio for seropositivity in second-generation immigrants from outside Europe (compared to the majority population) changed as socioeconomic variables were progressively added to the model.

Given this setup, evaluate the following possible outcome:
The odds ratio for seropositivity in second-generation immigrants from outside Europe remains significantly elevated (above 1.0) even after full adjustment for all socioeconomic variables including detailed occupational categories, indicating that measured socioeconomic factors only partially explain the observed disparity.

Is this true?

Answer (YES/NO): YES